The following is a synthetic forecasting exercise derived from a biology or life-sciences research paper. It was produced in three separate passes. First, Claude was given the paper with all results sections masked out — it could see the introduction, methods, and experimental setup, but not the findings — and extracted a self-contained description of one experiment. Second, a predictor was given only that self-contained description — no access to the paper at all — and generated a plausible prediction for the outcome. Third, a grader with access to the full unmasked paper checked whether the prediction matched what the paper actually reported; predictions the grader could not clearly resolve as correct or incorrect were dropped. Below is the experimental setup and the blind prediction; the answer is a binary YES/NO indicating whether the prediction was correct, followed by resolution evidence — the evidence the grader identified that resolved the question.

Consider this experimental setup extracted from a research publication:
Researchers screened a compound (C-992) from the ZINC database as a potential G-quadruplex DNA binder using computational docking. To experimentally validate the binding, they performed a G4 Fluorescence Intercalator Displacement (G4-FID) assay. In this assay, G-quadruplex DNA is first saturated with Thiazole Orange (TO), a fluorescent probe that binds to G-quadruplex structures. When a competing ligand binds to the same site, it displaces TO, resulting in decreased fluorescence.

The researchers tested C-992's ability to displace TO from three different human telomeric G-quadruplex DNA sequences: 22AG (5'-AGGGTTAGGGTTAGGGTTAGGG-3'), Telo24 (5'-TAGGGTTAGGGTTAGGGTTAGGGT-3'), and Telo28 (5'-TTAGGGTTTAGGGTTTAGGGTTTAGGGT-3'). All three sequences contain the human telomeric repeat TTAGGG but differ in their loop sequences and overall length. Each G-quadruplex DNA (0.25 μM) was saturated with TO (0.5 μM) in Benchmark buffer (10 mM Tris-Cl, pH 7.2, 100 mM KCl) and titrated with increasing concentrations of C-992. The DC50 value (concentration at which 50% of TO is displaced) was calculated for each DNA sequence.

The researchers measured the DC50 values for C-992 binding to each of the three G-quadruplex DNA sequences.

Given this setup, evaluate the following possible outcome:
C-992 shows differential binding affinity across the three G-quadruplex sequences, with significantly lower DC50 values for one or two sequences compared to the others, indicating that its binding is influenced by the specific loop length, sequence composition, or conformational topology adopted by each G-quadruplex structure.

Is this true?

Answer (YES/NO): YES